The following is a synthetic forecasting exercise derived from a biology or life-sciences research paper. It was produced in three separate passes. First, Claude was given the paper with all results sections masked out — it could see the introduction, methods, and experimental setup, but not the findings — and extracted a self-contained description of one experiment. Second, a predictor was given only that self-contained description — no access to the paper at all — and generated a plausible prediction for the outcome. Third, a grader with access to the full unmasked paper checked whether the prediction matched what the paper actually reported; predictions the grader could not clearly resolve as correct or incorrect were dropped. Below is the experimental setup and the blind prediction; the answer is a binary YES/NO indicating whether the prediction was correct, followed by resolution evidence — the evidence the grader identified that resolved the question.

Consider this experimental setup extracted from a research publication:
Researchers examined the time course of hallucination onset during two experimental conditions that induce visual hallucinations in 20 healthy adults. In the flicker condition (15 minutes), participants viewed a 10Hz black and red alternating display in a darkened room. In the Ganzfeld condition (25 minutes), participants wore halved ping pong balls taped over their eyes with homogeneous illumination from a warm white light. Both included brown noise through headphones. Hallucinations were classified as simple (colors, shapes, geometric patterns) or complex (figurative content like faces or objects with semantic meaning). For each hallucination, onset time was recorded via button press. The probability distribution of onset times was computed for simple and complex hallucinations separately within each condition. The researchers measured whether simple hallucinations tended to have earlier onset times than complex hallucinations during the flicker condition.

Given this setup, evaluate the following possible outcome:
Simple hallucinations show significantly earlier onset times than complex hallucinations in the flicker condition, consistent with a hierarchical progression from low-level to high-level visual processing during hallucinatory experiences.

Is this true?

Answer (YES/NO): NO